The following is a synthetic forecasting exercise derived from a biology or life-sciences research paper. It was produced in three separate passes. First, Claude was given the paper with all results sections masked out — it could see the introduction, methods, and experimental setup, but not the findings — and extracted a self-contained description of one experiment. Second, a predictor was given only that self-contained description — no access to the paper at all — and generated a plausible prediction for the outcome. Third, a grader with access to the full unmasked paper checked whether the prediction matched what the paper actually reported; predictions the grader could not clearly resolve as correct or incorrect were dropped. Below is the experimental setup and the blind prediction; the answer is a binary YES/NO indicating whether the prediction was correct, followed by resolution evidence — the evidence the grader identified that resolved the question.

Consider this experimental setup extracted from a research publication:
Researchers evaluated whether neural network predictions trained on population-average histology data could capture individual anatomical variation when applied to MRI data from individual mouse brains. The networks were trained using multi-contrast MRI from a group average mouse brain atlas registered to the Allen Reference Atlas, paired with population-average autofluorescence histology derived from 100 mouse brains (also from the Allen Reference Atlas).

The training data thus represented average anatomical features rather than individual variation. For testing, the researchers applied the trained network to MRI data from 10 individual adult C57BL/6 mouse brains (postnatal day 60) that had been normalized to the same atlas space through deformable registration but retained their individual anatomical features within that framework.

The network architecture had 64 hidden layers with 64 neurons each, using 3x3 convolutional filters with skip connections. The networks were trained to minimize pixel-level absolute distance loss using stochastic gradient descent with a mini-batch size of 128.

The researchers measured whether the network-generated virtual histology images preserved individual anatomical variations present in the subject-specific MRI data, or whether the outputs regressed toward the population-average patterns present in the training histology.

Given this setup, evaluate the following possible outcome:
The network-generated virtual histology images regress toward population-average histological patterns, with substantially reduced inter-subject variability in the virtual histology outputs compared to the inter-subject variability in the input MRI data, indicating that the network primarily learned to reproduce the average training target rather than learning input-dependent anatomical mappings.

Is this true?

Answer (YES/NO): NO